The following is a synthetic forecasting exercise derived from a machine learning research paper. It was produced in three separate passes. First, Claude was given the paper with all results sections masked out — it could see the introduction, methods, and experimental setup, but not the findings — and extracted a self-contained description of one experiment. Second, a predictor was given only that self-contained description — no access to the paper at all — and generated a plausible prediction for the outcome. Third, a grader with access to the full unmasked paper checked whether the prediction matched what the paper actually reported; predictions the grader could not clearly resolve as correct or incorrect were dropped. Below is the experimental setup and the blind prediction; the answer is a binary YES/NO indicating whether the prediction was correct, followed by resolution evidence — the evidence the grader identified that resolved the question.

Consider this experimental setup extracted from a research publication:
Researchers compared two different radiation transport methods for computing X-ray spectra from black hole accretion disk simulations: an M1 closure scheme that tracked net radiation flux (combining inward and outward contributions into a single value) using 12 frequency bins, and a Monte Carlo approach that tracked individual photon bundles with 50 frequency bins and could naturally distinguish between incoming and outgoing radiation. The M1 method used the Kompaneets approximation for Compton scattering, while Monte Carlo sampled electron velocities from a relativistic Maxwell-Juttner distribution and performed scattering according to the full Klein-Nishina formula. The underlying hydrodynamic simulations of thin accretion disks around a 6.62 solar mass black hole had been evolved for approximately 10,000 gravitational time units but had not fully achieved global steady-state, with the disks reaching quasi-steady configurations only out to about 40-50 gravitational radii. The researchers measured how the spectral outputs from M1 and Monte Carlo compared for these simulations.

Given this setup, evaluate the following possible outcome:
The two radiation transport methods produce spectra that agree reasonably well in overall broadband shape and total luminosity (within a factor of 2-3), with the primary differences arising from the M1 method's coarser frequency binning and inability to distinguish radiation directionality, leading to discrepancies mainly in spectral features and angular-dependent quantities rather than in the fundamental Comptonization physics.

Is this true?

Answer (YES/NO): YES